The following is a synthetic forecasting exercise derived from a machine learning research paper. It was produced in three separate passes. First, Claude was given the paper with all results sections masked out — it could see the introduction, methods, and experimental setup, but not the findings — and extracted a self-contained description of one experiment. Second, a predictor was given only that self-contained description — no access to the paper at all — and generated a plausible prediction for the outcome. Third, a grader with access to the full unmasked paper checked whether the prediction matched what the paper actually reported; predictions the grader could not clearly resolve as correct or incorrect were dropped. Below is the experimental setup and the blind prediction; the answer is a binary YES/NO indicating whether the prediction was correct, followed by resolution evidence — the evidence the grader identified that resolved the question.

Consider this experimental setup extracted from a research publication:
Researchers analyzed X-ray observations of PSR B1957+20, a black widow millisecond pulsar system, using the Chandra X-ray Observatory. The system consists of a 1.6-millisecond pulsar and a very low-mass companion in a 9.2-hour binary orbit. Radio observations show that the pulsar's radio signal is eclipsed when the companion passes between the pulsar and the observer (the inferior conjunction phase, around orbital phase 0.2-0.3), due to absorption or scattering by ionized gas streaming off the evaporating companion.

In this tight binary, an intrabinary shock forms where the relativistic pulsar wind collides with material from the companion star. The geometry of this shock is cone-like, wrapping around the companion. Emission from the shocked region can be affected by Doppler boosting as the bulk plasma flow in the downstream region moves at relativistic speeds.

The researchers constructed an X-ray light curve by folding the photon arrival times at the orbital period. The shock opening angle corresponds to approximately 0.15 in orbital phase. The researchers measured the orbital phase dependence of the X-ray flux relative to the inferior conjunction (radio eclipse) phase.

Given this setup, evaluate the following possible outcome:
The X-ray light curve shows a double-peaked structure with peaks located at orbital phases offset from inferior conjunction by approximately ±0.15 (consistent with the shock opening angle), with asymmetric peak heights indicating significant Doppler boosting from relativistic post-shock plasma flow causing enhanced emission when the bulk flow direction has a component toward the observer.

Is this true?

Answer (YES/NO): YES